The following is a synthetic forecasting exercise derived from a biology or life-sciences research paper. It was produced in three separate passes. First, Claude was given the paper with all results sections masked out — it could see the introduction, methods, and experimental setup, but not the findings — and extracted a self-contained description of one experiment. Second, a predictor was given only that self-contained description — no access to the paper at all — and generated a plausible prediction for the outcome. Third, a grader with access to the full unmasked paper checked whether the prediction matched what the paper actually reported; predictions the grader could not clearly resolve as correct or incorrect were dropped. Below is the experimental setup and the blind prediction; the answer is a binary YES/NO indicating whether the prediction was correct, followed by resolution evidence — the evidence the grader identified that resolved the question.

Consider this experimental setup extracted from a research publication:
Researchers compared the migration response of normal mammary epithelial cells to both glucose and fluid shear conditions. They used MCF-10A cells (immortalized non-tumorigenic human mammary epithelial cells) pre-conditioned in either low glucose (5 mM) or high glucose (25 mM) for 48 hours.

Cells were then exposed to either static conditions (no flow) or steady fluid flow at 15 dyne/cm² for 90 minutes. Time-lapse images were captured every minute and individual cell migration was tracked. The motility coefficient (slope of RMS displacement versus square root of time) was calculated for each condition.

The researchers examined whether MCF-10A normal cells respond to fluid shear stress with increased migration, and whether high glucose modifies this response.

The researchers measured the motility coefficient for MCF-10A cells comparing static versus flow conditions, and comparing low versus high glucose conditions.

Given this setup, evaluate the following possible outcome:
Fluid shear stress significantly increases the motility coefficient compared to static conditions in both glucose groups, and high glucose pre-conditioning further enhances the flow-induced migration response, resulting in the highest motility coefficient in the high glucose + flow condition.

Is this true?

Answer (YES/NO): NO